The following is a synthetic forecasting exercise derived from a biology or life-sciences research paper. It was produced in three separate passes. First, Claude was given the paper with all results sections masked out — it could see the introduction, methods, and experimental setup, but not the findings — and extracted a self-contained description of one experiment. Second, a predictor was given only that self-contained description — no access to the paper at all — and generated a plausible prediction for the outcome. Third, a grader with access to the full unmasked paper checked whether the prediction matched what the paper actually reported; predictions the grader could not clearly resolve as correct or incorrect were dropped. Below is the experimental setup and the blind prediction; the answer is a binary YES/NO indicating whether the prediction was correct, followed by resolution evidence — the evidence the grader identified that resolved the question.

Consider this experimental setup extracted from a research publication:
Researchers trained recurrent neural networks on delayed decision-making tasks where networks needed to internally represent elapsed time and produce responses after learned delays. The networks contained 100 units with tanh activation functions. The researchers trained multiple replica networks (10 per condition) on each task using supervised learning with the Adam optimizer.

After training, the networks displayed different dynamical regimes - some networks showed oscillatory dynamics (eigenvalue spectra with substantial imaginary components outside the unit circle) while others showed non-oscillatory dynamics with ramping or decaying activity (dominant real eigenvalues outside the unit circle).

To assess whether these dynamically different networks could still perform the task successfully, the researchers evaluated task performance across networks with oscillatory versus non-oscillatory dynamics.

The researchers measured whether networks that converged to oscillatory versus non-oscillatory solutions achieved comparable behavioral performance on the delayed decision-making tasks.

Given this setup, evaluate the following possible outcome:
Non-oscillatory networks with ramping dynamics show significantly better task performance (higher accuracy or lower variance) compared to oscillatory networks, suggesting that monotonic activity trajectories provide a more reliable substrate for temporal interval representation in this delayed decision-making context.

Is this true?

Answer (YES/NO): NO